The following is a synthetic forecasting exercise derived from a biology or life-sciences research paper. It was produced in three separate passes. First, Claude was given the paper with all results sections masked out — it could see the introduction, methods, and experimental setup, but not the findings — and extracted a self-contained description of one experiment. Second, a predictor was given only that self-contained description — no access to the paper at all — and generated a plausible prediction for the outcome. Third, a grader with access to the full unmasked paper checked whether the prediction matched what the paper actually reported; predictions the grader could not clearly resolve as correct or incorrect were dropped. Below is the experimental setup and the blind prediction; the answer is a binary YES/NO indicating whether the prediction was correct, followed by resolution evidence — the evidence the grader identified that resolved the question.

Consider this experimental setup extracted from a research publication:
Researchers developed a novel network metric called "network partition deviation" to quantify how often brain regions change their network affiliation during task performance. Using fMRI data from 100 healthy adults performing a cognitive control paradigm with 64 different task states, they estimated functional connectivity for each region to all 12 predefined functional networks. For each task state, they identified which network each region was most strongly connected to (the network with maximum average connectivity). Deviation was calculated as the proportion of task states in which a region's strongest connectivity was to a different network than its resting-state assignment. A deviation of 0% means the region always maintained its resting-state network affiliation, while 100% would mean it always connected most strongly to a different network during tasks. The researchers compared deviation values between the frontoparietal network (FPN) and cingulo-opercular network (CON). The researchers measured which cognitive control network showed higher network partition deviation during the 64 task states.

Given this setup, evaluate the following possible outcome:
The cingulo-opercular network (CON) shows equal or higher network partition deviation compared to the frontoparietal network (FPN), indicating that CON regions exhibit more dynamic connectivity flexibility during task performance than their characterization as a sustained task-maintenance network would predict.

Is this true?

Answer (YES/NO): YES